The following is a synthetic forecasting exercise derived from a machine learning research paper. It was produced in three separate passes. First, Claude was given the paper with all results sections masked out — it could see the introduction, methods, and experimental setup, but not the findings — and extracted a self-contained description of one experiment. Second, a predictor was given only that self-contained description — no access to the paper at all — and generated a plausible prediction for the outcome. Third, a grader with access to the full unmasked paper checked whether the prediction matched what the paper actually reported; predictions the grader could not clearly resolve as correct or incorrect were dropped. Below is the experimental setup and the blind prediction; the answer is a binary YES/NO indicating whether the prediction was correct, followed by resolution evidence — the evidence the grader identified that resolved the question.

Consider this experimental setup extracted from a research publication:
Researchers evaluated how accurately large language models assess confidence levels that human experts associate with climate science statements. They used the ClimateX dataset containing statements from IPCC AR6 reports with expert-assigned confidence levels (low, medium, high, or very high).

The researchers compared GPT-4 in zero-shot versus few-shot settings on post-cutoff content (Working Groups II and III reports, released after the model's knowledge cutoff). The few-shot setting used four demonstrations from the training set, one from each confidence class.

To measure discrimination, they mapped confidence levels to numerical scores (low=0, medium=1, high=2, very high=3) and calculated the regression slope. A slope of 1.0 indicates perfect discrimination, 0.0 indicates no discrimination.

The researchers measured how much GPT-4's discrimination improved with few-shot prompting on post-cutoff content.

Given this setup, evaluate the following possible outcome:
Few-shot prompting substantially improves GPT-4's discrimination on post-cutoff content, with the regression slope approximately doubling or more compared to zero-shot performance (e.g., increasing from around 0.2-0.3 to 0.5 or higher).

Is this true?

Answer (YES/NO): NO